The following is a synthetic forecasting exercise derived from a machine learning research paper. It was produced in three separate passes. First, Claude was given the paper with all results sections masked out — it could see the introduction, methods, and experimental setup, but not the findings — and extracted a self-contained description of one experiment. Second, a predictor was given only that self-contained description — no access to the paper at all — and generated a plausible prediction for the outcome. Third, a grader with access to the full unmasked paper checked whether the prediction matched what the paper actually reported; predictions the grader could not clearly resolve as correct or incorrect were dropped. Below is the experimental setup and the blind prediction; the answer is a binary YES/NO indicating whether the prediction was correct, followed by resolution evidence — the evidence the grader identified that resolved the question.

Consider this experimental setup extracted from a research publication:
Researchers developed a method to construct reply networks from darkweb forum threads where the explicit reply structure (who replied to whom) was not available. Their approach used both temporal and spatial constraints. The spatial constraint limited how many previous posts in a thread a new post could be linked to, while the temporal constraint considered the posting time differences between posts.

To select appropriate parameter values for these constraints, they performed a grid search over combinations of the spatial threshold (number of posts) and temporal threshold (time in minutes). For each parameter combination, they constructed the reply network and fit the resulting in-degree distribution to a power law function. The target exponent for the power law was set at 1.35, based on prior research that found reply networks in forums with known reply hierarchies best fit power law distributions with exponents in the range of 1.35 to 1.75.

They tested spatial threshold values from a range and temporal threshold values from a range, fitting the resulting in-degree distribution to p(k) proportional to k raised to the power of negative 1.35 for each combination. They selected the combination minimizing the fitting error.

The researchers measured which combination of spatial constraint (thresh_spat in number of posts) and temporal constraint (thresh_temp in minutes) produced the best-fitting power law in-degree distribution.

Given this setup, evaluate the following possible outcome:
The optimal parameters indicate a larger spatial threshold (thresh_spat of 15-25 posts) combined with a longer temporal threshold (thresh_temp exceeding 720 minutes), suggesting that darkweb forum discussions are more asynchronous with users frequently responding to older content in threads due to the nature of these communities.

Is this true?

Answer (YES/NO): NO